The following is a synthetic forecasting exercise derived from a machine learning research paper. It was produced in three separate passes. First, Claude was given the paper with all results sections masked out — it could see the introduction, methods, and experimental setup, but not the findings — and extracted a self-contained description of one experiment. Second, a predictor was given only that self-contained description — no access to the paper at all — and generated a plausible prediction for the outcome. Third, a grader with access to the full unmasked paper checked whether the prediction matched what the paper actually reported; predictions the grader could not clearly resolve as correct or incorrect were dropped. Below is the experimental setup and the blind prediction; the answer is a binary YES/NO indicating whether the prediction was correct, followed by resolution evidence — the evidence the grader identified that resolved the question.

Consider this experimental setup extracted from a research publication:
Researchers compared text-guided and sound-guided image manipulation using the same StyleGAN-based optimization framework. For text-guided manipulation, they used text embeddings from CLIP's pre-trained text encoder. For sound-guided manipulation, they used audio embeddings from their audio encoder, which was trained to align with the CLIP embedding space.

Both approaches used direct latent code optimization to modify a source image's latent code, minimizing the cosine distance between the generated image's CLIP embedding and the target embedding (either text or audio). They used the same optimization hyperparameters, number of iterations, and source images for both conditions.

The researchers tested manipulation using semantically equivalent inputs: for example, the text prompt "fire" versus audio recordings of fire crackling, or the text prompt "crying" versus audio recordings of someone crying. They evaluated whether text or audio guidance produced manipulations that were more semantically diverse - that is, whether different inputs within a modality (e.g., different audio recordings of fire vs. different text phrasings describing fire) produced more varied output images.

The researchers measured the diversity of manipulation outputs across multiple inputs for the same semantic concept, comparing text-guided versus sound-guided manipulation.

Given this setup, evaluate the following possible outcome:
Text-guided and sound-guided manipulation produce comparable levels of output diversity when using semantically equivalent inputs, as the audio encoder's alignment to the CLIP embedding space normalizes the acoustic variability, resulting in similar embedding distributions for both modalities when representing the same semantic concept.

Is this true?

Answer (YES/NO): NO